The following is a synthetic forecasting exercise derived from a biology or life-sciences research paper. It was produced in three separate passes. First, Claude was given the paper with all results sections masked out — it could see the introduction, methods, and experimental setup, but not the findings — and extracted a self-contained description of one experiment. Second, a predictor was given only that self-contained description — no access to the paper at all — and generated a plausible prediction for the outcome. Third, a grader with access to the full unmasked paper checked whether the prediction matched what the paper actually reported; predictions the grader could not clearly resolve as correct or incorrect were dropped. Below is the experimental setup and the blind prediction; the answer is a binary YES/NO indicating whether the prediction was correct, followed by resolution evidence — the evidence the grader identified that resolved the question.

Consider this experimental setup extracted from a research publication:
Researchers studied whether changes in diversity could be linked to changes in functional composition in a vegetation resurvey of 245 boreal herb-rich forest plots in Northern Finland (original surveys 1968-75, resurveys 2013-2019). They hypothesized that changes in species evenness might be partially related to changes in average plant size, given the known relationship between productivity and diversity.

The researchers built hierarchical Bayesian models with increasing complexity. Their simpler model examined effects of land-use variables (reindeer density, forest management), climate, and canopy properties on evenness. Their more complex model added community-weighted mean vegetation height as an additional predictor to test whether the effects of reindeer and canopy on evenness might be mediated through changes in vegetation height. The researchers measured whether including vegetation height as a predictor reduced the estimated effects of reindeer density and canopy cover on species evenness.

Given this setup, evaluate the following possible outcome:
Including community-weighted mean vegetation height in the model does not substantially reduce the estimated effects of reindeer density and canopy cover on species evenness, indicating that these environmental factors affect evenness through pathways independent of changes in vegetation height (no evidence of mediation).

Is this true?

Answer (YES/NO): NO